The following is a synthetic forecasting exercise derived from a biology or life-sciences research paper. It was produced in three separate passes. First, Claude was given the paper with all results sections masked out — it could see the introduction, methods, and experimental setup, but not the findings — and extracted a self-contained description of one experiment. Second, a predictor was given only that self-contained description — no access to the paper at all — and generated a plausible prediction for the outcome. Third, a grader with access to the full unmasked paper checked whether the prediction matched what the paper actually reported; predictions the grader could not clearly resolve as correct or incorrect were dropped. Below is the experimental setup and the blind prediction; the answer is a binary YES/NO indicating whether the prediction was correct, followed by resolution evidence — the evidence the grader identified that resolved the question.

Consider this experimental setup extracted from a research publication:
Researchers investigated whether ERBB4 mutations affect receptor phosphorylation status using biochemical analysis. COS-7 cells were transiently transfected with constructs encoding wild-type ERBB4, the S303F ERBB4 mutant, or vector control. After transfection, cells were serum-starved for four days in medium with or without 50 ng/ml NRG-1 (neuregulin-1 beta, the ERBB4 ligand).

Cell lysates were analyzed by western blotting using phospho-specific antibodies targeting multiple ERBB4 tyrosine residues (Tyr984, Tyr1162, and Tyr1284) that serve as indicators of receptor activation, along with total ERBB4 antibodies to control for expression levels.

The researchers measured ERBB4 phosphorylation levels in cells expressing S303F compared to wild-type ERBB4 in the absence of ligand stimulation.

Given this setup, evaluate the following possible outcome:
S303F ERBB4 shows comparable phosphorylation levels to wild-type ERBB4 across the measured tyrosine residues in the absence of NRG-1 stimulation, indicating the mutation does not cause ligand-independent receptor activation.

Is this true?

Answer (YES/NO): NO